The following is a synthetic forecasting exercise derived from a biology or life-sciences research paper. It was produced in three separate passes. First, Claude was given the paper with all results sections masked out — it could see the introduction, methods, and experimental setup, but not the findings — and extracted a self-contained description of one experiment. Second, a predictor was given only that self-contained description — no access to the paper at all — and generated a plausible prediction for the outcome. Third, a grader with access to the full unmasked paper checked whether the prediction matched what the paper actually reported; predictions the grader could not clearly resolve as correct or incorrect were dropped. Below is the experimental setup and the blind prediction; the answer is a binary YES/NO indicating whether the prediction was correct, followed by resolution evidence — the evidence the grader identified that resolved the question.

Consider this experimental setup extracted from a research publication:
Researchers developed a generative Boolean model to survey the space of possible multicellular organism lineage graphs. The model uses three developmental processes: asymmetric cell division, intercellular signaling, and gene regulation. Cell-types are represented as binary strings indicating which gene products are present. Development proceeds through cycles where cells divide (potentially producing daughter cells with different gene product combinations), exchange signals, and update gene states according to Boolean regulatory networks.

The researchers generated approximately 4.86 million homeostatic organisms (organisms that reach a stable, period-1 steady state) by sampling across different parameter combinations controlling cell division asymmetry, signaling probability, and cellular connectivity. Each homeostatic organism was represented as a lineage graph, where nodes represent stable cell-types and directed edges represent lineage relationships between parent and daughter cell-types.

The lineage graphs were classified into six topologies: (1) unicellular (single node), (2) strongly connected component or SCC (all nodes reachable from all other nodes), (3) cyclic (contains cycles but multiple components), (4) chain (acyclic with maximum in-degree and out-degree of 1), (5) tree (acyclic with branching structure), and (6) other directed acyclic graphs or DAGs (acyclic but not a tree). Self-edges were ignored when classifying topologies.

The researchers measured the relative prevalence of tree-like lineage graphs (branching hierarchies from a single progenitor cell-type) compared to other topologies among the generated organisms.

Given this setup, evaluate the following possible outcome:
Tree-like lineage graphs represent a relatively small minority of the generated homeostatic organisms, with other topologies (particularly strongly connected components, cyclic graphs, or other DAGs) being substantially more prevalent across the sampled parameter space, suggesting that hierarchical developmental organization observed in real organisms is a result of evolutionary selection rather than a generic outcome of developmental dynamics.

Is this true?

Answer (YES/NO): YES